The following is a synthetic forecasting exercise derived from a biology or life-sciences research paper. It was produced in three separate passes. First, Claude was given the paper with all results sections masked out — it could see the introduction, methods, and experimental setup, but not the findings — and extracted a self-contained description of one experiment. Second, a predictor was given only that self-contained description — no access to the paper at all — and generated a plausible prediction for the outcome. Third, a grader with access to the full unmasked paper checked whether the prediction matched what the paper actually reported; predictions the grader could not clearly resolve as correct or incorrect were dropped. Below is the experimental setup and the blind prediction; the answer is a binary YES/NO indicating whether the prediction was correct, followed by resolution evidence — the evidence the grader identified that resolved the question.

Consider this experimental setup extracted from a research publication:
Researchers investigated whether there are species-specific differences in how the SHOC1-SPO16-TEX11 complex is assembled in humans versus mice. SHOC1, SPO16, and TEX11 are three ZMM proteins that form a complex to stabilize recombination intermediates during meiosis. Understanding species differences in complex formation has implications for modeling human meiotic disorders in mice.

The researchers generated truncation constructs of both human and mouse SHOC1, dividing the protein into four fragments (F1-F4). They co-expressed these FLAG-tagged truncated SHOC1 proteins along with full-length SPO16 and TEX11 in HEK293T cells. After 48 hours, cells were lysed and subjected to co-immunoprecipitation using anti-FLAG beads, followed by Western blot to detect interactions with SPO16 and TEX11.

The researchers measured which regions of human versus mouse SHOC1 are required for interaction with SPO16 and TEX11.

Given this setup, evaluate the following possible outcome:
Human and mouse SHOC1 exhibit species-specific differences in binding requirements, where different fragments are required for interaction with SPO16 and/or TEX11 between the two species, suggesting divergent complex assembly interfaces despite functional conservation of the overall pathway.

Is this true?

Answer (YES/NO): YES